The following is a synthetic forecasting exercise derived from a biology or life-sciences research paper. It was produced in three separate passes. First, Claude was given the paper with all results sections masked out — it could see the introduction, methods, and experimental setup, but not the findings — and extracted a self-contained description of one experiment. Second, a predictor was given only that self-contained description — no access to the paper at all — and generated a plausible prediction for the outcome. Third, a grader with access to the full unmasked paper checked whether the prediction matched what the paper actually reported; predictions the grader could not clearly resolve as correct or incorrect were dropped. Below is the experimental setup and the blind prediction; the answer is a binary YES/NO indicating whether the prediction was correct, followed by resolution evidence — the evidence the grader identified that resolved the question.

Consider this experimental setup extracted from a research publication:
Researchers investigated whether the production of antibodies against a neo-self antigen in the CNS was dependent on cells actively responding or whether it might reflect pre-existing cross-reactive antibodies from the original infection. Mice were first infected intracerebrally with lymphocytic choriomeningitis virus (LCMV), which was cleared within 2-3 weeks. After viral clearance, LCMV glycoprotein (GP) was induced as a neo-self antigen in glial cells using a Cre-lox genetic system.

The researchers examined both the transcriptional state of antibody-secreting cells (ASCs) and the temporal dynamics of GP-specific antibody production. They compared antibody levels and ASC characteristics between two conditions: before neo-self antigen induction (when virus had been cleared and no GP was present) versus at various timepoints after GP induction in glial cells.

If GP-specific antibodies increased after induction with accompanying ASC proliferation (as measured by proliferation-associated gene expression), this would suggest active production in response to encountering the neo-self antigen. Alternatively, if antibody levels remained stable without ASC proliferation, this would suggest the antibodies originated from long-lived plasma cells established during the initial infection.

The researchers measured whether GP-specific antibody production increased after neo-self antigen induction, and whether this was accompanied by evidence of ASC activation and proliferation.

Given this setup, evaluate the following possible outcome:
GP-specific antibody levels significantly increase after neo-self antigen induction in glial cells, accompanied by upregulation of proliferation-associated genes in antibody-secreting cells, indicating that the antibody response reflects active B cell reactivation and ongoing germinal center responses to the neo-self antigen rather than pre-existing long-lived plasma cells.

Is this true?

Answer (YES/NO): YES